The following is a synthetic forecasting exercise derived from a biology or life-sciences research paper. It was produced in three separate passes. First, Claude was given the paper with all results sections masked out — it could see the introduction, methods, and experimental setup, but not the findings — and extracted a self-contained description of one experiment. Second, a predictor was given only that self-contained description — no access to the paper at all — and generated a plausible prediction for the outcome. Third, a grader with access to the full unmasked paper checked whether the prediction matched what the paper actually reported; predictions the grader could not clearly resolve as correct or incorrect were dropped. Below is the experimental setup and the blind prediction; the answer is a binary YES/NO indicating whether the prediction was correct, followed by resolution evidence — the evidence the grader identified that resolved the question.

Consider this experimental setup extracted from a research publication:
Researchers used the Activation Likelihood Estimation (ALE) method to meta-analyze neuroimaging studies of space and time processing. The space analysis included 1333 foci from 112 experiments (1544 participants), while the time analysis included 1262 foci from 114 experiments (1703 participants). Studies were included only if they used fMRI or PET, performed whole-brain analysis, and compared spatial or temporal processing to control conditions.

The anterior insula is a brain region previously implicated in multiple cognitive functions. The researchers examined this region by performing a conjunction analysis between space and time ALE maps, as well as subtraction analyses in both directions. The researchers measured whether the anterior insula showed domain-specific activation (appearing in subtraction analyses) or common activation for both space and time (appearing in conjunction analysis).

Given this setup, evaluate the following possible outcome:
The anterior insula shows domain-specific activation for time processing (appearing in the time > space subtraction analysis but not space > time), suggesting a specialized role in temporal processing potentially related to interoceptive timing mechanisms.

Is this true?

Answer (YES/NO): NO